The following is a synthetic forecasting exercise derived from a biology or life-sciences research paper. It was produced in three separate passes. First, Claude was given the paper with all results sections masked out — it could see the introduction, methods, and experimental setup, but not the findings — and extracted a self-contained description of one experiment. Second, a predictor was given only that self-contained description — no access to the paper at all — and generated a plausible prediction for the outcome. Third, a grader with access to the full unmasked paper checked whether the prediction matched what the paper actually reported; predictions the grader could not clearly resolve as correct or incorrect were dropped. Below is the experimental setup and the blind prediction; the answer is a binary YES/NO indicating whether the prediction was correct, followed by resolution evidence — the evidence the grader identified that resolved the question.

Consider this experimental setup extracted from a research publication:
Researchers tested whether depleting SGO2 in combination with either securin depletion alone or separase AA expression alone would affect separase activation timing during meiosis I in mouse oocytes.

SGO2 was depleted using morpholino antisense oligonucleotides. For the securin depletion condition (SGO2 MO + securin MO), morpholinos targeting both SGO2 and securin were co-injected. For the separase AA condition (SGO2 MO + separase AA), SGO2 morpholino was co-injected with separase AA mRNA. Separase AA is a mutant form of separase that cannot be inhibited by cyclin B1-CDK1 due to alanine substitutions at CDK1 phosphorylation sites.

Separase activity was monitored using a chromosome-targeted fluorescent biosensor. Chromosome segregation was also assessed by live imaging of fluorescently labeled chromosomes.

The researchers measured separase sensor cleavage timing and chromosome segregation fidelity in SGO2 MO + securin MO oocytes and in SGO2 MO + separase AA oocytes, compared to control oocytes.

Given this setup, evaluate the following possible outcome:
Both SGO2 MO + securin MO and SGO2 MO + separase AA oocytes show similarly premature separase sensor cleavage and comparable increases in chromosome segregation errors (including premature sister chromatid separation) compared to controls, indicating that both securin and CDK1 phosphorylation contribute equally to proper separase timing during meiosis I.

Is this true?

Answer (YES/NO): NO